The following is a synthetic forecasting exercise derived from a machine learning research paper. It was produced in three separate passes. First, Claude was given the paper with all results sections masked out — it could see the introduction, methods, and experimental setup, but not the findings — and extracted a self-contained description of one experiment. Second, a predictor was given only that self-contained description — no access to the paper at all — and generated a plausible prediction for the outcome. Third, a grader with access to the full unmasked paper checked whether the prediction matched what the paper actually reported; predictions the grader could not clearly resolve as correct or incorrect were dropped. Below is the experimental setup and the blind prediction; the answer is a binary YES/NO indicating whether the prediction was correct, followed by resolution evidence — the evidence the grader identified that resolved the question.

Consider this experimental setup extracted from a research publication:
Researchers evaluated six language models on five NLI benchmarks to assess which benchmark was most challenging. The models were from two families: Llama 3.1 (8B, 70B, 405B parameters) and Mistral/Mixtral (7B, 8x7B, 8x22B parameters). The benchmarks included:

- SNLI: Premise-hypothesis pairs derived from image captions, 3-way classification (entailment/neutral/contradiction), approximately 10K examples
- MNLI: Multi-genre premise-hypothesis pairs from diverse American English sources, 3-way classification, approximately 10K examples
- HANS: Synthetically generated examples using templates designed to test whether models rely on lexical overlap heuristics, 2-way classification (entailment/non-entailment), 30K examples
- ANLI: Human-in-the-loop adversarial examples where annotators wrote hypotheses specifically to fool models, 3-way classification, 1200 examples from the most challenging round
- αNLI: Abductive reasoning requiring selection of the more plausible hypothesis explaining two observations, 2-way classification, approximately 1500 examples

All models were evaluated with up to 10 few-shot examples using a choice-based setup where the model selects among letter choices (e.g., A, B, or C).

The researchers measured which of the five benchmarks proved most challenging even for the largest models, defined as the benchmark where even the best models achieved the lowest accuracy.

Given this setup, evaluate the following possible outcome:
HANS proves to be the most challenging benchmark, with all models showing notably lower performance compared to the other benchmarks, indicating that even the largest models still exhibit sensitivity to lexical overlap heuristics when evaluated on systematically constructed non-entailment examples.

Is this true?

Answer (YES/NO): NO